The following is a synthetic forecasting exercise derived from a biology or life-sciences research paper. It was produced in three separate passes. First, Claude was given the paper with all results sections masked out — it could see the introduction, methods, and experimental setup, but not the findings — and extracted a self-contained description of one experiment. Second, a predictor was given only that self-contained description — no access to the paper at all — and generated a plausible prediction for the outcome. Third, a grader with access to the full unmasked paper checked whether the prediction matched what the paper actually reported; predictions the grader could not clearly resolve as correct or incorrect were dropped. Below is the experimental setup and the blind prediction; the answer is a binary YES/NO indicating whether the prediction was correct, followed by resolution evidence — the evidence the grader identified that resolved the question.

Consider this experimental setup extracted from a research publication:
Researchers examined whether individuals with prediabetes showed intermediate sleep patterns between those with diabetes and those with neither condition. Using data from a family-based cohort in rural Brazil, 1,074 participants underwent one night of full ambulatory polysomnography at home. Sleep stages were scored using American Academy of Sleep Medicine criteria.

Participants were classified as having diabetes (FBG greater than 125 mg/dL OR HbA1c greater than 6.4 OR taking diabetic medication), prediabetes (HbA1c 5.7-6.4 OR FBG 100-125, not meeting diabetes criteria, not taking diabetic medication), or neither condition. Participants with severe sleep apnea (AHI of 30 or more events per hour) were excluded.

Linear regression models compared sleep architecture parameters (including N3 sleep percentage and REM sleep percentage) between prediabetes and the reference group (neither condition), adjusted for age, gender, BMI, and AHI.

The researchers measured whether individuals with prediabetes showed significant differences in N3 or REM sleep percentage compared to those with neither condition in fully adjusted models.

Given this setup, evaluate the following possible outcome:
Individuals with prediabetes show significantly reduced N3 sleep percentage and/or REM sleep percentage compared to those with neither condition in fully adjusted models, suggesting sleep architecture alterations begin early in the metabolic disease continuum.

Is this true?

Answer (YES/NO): YES